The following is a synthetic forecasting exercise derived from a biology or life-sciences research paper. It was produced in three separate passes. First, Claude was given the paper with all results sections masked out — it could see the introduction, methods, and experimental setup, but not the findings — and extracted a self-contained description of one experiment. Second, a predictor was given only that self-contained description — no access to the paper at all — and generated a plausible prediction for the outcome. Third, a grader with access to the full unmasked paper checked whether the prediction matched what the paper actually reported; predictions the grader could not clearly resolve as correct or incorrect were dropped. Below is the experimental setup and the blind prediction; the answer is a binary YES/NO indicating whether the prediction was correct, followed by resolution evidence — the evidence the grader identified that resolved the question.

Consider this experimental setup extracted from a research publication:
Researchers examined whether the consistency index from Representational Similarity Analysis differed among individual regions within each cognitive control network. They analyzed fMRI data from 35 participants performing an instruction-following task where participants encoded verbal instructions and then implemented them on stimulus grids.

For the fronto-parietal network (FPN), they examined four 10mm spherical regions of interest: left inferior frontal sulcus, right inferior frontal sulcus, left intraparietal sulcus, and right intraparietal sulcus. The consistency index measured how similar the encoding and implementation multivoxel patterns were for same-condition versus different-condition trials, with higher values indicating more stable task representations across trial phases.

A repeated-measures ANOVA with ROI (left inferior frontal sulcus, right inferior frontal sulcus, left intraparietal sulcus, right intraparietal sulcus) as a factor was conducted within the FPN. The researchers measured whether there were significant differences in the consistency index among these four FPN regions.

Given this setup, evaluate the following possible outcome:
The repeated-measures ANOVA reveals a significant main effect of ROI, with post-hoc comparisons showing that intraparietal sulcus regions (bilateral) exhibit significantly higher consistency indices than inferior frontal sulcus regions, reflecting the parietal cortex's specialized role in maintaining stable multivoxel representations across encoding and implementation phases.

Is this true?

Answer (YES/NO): NO